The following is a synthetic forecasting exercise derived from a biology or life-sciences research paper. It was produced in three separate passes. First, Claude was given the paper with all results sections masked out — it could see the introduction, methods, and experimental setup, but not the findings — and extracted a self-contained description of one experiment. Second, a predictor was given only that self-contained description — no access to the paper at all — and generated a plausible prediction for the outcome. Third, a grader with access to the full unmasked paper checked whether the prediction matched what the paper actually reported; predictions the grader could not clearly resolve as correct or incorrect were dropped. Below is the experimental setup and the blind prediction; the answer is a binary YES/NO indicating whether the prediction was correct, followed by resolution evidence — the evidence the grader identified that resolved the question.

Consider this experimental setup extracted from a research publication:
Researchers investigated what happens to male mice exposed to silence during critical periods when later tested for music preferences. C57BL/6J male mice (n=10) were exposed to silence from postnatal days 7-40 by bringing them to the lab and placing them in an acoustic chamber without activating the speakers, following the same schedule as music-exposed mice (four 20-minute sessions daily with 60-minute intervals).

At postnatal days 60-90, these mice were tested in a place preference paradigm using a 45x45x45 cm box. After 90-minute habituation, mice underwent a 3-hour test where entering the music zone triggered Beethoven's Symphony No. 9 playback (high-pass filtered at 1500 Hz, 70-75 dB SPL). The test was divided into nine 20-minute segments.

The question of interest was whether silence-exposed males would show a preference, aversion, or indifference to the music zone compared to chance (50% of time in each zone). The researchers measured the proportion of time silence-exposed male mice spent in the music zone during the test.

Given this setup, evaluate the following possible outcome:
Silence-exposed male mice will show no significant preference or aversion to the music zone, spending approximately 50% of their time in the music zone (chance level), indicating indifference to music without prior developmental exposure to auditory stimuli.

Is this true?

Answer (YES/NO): NO